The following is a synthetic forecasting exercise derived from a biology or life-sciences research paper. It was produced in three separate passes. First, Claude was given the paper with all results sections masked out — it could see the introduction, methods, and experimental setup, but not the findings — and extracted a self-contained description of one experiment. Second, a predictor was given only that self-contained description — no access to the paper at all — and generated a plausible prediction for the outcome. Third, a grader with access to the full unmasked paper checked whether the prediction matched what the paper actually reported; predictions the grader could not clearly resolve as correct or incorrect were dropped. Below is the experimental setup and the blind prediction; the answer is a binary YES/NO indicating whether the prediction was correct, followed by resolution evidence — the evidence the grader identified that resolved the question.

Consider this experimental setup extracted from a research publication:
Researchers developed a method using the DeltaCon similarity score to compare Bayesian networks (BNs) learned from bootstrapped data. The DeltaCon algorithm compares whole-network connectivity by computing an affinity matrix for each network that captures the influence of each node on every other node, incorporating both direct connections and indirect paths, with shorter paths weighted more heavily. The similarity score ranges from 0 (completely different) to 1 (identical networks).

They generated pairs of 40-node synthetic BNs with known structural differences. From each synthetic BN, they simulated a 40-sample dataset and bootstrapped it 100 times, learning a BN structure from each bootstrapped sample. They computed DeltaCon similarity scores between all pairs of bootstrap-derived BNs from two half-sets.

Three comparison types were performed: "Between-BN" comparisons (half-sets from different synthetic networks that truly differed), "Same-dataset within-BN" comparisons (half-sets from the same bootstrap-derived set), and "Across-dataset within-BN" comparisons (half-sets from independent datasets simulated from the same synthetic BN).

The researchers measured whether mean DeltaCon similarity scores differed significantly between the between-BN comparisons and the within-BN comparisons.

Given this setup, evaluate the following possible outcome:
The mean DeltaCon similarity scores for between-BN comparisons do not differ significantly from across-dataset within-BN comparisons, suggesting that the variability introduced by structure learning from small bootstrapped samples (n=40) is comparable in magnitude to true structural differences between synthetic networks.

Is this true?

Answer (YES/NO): NO